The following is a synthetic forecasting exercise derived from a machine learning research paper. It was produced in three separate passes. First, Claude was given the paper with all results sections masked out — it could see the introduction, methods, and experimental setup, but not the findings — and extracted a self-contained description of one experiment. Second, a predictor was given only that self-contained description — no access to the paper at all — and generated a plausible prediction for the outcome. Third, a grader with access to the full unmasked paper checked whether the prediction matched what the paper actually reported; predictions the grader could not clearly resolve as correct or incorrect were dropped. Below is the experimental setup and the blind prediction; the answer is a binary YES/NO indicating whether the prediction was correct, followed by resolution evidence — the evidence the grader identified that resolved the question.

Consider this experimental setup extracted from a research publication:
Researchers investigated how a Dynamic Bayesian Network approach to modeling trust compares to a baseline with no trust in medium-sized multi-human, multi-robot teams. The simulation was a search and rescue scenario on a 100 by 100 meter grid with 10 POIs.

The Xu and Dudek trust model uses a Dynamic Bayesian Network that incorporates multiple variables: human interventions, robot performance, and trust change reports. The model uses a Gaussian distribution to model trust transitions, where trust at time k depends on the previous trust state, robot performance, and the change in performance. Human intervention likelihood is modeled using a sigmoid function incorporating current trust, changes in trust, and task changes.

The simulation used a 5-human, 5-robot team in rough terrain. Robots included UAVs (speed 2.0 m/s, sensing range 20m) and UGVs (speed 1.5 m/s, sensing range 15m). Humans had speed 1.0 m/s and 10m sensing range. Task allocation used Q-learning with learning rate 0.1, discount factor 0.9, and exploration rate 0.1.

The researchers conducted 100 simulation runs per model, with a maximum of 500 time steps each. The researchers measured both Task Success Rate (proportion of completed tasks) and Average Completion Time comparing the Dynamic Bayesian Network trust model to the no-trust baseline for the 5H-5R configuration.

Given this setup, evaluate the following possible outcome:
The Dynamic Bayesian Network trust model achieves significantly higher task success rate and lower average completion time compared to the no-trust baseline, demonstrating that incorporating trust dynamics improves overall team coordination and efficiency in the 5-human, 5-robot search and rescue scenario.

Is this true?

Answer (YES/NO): NO